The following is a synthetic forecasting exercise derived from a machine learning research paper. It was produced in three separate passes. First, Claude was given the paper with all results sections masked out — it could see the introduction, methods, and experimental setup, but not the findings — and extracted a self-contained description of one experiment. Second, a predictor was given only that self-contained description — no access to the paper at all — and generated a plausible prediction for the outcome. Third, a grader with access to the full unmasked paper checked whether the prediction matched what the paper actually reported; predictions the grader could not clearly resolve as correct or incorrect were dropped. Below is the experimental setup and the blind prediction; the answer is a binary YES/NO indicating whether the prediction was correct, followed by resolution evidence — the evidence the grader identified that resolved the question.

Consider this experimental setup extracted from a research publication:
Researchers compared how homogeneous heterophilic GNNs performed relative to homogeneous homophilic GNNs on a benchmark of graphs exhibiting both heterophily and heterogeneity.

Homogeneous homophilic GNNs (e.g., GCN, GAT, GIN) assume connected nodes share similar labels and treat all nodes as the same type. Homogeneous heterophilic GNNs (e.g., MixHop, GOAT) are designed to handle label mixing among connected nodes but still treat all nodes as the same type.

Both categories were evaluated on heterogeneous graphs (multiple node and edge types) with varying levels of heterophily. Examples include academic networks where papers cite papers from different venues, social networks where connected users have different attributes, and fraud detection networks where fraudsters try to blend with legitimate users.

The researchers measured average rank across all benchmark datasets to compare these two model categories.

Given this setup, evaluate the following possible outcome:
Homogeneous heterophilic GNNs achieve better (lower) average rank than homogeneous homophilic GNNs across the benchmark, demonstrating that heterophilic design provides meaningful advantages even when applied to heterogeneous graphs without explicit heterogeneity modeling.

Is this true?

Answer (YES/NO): YES